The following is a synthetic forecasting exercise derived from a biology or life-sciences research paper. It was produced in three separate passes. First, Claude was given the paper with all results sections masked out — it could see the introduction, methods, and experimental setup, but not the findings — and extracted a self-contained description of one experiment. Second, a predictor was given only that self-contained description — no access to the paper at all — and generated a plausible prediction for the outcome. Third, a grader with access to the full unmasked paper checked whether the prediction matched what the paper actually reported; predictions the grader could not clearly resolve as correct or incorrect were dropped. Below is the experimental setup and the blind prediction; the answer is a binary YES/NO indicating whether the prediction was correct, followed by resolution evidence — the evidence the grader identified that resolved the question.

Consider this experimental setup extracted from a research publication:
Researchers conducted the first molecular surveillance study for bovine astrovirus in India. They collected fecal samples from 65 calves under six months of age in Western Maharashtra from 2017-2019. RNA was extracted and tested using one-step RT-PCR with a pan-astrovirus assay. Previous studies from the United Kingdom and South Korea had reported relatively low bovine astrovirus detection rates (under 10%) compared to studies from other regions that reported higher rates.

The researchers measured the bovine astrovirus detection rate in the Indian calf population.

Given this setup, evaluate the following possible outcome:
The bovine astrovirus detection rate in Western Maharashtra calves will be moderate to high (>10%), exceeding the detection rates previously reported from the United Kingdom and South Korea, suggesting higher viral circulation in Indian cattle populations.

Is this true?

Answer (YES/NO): NO